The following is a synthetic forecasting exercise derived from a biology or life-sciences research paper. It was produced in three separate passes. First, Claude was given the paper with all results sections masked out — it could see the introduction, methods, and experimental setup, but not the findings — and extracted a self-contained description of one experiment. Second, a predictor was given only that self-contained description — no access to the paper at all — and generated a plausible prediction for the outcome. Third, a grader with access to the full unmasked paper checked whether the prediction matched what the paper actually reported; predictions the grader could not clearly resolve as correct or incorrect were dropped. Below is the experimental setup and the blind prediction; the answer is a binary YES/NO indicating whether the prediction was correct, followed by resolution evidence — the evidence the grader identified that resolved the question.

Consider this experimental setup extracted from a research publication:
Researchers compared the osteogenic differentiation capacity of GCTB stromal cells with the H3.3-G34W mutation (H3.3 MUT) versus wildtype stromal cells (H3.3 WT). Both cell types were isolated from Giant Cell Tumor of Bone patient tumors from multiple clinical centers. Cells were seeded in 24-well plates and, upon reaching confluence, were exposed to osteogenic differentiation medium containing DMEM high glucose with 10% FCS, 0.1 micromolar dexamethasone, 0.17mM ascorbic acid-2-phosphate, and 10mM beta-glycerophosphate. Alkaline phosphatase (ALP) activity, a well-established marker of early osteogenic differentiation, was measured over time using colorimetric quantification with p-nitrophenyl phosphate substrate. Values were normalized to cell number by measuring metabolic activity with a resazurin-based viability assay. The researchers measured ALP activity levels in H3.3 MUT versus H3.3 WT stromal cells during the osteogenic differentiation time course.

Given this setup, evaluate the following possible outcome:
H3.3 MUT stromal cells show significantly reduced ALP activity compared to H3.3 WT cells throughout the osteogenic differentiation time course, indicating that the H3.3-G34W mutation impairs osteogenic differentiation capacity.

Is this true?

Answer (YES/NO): YES